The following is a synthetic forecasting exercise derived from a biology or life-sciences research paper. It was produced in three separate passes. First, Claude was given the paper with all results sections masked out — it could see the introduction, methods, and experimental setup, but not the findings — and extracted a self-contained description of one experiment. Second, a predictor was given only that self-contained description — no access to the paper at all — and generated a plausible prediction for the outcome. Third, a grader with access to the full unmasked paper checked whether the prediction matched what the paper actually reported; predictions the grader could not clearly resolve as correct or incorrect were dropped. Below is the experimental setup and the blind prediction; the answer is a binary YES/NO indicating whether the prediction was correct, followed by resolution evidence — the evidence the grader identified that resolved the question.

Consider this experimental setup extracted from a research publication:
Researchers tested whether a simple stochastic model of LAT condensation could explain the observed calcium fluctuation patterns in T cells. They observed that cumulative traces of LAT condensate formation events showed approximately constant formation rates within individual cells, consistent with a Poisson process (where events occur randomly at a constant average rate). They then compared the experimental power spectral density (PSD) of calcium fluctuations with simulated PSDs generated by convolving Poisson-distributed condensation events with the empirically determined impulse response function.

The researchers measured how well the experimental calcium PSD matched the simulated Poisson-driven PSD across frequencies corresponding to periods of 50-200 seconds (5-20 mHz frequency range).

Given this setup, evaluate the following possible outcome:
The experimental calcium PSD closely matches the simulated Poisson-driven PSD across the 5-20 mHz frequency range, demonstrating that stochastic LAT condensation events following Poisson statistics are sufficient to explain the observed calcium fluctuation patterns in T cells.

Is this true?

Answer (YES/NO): YES